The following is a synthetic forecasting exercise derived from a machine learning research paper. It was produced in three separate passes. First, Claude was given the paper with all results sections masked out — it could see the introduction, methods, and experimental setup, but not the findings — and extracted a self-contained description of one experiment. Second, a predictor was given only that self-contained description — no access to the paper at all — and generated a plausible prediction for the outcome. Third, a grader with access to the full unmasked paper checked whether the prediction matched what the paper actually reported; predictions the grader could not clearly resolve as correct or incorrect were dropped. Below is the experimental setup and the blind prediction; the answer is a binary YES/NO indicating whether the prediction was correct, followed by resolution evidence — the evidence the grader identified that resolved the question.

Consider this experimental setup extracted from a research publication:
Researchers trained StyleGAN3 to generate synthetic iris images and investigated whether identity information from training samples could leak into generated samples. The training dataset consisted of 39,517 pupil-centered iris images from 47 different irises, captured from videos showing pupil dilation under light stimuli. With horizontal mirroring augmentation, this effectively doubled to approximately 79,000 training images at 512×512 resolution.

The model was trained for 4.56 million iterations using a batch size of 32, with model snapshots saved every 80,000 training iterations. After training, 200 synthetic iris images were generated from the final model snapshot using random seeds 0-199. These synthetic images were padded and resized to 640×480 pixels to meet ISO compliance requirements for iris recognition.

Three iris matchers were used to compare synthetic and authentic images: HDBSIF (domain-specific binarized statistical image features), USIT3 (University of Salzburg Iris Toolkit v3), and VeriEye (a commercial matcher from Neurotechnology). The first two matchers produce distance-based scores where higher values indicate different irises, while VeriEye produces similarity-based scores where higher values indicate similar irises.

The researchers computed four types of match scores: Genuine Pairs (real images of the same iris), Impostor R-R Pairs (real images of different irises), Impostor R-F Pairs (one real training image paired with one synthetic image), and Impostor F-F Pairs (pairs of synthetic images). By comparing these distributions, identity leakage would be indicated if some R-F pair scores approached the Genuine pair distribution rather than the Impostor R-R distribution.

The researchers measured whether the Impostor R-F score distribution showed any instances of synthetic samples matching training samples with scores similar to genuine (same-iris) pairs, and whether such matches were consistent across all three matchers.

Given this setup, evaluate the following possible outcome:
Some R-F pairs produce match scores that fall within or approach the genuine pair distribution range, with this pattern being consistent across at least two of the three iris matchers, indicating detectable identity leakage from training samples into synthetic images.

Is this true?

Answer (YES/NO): YES